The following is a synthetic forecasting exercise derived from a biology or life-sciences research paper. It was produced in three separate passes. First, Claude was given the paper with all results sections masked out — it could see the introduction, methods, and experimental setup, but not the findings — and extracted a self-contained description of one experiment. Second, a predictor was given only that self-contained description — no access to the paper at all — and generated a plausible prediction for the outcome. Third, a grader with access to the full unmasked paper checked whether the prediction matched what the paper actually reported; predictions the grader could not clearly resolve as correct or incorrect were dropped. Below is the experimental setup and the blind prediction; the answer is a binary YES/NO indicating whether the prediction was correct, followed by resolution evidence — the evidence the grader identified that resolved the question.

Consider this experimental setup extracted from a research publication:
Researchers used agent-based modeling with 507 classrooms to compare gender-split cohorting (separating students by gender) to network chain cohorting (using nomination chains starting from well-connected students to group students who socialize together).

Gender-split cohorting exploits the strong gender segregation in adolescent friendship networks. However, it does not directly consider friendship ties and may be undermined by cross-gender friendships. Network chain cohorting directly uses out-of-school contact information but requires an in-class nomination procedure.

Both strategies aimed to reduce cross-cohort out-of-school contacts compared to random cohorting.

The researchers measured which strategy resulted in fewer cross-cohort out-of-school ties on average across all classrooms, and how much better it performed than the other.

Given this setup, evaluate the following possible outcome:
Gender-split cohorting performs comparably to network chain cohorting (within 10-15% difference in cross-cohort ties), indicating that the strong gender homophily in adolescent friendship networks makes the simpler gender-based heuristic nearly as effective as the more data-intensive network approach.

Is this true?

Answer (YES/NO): NO